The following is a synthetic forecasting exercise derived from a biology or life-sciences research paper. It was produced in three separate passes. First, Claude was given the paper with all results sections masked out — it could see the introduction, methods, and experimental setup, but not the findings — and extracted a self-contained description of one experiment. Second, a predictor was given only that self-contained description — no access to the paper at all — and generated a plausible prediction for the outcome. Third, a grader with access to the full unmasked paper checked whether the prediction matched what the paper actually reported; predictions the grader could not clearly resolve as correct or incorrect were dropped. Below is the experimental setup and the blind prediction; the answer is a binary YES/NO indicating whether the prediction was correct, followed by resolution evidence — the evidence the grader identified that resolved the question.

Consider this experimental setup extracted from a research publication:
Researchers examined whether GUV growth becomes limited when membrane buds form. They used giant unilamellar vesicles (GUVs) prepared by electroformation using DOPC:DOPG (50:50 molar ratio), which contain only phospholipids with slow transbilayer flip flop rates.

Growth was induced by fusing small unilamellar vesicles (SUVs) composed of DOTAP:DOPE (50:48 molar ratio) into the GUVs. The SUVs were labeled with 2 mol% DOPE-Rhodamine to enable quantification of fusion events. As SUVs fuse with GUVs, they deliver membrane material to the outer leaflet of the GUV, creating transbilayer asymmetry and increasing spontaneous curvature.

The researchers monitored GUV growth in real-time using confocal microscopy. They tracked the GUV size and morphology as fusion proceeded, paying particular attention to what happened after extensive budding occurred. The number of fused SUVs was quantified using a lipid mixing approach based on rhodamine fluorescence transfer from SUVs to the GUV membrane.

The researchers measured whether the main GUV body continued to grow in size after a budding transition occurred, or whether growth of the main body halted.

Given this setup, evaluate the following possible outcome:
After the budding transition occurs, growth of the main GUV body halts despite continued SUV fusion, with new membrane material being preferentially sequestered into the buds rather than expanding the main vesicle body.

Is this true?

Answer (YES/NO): YES